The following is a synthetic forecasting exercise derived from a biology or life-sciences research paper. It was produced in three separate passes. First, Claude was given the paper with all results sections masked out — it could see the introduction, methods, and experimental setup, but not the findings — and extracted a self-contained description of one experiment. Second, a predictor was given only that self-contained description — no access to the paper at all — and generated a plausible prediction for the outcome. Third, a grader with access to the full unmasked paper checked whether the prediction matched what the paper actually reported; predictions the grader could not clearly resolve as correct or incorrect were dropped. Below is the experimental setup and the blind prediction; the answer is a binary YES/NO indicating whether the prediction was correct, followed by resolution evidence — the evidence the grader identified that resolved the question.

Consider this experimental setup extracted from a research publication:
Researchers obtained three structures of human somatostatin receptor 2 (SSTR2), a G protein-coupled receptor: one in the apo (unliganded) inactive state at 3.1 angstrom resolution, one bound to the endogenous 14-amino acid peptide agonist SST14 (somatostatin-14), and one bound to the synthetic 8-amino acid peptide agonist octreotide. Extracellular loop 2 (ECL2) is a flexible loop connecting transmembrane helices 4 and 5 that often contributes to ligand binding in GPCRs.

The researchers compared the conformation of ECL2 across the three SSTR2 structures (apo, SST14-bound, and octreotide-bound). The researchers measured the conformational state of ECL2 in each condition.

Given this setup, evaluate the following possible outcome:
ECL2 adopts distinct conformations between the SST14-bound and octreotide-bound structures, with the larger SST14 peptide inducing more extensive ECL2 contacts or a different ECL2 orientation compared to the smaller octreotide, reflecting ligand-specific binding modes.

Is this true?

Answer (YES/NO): NO